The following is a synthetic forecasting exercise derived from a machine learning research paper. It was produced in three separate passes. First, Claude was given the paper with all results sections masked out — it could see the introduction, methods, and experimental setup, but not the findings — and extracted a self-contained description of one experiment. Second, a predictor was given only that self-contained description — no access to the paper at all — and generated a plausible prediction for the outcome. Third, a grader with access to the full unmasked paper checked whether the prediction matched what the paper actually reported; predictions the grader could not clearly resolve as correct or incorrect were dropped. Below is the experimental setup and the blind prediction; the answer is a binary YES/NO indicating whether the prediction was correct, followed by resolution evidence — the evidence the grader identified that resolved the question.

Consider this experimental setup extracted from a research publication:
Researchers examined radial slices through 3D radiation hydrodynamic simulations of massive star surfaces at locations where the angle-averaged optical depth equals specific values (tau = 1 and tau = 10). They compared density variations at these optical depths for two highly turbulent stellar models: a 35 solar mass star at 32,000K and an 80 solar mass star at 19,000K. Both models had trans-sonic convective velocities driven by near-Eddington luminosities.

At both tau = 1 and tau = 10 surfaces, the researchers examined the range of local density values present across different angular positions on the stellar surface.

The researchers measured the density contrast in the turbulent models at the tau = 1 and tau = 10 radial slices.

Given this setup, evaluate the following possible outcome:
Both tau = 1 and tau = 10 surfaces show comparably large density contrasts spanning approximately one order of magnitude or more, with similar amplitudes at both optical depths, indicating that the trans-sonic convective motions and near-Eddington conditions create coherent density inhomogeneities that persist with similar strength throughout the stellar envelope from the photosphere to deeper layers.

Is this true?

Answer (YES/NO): YES